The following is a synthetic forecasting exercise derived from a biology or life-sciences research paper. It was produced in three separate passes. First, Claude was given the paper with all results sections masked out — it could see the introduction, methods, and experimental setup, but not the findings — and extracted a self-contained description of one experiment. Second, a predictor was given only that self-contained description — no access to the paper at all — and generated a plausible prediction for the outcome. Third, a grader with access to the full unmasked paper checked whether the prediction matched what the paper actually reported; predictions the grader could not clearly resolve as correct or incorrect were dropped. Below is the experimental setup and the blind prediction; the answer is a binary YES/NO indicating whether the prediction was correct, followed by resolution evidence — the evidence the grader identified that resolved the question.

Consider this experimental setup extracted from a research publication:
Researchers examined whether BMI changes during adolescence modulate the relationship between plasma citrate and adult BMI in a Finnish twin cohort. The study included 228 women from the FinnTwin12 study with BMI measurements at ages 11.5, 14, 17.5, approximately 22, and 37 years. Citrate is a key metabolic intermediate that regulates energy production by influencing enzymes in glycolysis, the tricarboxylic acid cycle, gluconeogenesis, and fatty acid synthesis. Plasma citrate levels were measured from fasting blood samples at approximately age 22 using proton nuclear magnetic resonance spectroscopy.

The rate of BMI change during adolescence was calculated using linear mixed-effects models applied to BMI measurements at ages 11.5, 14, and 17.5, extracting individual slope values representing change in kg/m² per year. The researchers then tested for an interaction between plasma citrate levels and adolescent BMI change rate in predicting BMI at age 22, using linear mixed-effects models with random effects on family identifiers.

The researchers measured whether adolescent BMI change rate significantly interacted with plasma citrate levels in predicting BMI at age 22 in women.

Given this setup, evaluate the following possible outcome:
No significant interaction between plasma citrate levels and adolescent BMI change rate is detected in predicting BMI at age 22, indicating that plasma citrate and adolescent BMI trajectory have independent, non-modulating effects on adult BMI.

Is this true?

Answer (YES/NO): NO